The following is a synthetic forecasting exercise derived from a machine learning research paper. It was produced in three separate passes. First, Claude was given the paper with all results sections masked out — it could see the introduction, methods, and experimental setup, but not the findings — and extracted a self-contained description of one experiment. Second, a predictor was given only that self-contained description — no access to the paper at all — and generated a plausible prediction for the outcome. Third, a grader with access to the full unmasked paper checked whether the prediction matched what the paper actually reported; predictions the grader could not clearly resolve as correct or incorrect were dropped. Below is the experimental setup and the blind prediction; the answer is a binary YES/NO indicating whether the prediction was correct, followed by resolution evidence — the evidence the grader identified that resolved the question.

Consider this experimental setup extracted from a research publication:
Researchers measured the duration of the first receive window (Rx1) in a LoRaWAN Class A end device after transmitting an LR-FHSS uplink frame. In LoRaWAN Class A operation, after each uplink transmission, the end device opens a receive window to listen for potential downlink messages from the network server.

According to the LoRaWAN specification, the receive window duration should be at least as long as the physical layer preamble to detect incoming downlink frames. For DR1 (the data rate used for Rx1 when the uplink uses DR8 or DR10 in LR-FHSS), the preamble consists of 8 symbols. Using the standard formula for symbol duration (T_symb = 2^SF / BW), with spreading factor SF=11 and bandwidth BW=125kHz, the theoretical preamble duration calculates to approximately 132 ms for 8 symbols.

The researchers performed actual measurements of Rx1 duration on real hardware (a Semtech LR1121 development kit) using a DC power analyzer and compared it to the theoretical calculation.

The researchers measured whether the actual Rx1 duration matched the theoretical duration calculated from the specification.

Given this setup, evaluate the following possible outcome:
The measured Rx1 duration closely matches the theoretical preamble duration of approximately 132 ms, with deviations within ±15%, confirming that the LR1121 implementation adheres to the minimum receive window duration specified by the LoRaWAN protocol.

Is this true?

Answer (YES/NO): NO